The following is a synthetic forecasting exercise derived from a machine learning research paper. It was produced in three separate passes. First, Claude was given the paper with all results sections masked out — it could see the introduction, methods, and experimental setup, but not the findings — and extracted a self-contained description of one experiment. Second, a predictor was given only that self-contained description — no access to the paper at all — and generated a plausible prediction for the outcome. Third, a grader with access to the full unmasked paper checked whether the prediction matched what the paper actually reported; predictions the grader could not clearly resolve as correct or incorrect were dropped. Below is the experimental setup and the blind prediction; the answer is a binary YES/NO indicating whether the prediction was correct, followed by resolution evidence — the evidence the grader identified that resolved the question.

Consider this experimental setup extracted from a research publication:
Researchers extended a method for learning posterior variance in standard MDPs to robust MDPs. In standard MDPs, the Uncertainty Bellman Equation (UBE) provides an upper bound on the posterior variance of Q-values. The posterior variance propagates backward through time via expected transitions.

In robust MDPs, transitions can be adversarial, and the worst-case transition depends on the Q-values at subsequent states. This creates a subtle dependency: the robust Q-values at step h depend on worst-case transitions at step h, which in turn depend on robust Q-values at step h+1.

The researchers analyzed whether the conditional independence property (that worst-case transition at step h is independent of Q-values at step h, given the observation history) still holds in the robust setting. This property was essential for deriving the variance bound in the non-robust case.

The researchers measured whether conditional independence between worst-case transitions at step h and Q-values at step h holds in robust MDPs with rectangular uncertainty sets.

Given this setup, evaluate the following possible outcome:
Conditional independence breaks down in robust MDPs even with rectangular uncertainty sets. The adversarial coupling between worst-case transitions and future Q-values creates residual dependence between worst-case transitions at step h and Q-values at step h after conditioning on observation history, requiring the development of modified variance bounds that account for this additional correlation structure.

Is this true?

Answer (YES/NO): NO